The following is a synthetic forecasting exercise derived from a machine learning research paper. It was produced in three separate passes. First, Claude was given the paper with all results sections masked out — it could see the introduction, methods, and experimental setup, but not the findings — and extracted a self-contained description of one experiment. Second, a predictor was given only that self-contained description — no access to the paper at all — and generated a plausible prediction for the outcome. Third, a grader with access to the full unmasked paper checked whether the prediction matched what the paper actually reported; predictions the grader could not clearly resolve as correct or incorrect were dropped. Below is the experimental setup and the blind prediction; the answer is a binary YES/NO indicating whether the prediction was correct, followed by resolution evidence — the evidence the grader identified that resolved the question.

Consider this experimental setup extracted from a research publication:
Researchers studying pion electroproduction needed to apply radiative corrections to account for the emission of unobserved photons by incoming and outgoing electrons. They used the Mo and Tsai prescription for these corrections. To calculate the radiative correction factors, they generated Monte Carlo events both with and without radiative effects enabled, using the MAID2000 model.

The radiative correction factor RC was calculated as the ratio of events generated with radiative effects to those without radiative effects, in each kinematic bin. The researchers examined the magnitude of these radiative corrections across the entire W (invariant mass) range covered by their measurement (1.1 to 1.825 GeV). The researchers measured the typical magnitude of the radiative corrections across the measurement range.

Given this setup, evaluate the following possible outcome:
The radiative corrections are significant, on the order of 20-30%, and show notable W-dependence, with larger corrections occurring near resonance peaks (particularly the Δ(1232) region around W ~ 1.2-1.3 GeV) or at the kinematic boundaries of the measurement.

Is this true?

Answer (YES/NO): NO